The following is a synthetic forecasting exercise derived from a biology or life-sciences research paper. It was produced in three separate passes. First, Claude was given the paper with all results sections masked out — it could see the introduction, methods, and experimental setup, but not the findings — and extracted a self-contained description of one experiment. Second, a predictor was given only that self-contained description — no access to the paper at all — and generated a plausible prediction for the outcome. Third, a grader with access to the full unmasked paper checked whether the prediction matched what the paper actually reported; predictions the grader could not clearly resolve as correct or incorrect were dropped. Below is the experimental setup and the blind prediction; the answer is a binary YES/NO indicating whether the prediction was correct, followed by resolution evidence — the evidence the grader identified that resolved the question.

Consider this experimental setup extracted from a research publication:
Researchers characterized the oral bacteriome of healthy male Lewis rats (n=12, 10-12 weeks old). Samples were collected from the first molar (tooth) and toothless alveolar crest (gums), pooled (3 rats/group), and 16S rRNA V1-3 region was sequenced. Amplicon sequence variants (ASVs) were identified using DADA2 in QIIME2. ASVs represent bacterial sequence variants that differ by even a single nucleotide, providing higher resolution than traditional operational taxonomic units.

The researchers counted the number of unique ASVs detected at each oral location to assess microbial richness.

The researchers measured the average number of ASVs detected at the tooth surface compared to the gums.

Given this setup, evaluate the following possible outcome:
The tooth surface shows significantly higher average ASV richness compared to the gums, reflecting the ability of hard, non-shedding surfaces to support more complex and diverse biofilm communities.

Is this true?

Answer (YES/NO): NO